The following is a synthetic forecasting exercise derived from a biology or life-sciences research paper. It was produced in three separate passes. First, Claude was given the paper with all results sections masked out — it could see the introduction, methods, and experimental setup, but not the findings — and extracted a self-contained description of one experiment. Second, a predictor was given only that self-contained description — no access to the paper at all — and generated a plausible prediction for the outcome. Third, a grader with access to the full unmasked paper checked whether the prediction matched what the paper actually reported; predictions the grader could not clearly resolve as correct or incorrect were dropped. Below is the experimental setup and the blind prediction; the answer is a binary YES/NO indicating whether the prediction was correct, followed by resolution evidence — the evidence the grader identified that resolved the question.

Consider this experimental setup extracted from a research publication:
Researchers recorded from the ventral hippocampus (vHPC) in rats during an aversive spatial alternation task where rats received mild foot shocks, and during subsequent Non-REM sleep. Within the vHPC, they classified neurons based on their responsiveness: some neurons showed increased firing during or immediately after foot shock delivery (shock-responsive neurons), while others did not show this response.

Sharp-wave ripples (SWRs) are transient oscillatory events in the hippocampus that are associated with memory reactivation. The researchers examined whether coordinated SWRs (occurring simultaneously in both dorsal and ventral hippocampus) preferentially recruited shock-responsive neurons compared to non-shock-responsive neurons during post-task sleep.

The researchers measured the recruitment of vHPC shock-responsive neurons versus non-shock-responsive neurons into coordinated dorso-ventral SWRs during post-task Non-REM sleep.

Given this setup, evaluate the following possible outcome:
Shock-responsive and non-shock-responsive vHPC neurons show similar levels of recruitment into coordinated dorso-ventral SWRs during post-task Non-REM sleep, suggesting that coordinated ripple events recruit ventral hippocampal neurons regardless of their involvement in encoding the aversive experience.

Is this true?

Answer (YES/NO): NO